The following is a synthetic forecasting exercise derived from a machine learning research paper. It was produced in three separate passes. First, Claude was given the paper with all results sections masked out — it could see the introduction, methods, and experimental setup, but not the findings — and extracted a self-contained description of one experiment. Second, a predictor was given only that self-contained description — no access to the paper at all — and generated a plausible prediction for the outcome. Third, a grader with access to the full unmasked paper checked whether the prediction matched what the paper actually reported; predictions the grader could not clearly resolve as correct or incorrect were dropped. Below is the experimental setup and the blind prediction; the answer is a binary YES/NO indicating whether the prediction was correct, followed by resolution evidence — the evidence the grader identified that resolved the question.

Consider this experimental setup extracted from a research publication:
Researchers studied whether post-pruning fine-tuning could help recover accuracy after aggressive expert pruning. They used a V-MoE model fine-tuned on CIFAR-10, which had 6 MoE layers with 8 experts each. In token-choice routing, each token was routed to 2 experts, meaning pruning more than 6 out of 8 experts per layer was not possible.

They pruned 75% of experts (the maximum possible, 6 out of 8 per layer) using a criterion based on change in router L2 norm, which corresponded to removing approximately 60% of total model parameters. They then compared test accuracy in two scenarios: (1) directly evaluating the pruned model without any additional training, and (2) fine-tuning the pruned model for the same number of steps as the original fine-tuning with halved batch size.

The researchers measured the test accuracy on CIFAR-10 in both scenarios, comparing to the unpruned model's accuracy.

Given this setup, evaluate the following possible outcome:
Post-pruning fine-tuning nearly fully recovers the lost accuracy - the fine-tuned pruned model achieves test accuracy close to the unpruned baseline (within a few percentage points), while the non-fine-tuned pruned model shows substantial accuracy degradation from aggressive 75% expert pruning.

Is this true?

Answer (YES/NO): YES